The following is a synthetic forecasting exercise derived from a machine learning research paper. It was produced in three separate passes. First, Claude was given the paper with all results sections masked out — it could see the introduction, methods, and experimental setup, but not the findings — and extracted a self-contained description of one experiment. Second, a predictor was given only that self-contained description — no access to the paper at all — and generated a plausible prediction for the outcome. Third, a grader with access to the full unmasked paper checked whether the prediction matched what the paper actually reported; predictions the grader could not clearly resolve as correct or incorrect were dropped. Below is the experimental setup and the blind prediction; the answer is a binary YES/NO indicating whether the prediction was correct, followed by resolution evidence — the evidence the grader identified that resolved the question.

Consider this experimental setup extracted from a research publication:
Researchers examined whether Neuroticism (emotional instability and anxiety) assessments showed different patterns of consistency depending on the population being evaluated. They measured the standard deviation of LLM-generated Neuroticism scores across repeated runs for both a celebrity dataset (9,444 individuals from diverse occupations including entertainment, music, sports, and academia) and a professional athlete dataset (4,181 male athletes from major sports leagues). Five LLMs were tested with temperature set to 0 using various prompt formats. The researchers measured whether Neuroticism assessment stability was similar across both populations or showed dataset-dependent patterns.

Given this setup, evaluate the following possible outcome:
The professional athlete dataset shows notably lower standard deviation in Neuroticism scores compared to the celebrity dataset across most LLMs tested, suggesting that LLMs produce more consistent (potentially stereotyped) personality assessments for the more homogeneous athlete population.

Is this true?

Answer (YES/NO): NO